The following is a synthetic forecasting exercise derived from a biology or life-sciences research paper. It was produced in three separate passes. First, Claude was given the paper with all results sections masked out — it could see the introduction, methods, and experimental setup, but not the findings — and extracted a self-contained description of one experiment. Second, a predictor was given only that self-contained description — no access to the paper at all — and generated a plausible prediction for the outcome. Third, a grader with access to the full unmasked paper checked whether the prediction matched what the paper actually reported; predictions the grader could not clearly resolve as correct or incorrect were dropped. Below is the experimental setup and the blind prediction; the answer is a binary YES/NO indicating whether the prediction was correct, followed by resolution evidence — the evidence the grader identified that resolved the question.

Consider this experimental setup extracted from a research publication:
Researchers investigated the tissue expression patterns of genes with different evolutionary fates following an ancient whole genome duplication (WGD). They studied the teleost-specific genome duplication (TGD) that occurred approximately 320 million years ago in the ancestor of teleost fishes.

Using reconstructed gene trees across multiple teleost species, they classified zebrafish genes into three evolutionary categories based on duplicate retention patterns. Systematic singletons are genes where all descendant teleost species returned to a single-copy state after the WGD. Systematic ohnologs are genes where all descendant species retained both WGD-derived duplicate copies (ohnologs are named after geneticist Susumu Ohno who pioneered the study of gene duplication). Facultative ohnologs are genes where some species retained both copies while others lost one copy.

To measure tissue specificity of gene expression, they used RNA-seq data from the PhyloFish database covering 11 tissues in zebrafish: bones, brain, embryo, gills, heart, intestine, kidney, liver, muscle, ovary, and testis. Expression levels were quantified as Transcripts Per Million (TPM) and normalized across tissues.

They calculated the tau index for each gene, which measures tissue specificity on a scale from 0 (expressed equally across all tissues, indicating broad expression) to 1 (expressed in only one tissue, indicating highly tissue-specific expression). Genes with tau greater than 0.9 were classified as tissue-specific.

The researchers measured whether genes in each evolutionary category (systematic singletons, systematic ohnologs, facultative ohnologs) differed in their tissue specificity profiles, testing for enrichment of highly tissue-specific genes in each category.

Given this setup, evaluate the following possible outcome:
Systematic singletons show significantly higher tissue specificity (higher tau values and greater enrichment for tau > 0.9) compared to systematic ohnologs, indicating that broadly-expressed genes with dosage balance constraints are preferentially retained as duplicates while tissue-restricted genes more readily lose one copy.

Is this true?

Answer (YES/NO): NO